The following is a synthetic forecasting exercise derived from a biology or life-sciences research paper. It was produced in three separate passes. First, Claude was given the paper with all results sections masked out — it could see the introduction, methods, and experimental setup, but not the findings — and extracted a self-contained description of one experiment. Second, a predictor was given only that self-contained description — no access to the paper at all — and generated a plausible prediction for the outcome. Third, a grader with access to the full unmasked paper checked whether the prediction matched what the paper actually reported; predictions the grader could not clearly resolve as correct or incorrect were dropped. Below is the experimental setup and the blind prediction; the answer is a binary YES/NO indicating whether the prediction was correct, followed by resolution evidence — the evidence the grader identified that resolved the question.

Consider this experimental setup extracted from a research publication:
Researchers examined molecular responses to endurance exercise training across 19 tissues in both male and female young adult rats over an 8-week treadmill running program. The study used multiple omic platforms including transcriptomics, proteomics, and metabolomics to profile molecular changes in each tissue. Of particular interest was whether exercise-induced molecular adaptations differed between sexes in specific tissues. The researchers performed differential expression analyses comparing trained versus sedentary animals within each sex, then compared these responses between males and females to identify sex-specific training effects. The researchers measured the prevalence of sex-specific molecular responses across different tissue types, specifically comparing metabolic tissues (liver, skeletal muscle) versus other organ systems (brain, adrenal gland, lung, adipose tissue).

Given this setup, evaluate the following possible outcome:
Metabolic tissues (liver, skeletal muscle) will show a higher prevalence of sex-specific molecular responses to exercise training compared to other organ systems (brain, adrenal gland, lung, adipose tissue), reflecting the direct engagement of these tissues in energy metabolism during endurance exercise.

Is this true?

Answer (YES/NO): NO